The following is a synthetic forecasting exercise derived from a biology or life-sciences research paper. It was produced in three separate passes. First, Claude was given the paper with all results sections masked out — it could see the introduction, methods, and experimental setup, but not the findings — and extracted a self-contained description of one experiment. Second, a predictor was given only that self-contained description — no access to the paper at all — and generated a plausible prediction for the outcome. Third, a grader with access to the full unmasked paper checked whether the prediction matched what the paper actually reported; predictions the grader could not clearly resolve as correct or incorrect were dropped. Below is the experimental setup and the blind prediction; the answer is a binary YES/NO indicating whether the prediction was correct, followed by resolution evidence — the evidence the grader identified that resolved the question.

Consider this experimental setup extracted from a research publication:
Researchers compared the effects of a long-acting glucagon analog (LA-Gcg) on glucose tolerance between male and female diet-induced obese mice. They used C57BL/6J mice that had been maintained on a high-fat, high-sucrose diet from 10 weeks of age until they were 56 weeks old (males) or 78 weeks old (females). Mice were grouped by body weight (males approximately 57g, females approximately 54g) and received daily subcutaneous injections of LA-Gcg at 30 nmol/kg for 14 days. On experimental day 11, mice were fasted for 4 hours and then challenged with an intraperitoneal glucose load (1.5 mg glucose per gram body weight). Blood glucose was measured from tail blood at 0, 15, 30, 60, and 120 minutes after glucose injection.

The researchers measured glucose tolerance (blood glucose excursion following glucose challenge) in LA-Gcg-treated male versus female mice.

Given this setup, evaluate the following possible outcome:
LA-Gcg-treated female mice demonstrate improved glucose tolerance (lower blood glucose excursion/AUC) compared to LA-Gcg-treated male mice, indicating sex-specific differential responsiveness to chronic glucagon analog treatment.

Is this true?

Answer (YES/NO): NO